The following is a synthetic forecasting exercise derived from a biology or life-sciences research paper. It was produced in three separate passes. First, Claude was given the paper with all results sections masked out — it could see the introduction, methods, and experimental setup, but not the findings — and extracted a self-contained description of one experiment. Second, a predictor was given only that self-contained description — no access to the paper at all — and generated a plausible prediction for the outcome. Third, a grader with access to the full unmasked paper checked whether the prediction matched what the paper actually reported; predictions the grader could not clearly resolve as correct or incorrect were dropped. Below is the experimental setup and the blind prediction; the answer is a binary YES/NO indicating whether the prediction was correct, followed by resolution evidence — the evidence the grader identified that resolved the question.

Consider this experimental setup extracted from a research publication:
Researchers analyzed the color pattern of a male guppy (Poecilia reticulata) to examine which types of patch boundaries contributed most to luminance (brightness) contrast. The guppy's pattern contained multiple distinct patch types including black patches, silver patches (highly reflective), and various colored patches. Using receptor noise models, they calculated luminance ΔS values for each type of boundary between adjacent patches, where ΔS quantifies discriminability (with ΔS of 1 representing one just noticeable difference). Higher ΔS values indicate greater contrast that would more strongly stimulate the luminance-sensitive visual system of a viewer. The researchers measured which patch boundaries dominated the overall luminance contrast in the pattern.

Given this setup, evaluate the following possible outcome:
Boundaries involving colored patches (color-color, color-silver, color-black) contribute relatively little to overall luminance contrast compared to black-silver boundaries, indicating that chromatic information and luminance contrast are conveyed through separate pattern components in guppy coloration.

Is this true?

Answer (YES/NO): NO